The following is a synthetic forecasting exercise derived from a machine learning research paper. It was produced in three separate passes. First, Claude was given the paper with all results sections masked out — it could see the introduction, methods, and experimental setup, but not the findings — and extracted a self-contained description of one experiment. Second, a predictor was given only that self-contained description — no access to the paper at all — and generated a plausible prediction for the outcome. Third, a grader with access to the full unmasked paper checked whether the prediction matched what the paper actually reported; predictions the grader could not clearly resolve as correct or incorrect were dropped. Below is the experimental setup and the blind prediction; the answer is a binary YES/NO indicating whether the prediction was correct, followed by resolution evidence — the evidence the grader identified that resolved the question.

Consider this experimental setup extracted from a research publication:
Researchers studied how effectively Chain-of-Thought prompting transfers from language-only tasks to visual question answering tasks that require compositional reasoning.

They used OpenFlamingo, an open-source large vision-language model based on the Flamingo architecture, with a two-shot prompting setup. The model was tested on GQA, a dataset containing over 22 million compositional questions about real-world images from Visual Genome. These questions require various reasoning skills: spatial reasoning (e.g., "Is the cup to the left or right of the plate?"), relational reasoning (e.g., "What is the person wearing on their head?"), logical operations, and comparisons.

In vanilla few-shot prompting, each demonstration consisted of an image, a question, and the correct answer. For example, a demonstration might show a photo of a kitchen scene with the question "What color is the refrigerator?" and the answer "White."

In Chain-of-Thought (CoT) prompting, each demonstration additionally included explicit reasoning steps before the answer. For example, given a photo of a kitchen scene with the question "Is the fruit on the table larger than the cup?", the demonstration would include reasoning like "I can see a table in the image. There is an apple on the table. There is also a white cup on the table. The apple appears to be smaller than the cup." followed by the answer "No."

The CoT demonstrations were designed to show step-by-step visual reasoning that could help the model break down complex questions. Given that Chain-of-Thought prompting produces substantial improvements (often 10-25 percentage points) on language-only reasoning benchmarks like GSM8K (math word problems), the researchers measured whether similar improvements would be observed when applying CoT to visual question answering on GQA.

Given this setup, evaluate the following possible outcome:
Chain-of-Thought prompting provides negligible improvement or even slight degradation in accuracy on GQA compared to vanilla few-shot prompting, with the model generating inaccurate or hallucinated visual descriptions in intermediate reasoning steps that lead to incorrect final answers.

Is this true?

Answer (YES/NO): NO